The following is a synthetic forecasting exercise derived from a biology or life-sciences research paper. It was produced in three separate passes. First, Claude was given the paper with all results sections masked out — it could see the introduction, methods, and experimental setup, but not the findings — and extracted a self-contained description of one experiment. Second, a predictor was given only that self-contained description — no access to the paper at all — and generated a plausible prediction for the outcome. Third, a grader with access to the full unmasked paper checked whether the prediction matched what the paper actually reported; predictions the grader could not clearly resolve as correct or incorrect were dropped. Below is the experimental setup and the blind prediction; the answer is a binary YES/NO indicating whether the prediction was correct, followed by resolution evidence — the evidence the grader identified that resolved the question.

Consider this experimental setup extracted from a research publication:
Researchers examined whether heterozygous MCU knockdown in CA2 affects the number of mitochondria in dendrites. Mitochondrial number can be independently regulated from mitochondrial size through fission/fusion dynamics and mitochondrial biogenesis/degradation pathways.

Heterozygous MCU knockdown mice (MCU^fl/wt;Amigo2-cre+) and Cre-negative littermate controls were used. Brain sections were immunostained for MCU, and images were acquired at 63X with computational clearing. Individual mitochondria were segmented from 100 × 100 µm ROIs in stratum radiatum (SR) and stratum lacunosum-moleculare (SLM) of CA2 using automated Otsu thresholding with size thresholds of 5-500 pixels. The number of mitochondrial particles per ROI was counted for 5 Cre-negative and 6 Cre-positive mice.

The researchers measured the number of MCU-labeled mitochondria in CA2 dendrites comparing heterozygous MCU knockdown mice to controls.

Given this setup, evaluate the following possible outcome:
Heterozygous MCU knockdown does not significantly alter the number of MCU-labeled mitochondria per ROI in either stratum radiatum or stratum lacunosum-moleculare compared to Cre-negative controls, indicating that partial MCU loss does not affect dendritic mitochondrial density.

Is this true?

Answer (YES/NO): YES